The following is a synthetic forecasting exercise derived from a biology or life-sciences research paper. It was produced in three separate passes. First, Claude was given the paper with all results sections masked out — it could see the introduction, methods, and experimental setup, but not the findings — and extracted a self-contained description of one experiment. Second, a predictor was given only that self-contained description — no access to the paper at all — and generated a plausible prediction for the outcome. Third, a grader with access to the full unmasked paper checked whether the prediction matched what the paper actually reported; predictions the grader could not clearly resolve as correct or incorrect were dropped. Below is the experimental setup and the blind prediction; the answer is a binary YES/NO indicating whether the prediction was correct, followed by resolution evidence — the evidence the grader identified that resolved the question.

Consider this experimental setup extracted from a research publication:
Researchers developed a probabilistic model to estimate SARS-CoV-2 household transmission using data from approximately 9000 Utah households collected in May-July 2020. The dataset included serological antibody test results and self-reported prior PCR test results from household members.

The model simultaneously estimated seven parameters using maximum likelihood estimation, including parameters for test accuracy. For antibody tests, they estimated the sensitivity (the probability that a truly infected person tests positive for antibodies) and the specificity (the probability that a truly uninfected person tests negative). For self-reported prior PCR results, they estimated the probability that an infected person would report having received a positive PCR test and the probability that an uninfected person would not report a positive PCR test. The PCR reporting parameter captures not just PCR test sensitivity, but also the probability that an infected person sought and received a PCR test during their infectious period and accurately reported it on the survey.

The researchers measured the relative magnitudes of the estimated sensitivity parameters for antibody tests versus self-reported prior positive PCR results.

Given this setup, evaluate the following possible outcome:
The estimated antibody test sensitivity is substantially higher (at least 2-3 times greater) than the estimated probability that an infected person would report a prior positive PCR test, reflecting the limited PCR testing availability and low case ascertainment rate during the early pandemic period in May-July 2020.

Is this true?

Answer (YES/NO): NO